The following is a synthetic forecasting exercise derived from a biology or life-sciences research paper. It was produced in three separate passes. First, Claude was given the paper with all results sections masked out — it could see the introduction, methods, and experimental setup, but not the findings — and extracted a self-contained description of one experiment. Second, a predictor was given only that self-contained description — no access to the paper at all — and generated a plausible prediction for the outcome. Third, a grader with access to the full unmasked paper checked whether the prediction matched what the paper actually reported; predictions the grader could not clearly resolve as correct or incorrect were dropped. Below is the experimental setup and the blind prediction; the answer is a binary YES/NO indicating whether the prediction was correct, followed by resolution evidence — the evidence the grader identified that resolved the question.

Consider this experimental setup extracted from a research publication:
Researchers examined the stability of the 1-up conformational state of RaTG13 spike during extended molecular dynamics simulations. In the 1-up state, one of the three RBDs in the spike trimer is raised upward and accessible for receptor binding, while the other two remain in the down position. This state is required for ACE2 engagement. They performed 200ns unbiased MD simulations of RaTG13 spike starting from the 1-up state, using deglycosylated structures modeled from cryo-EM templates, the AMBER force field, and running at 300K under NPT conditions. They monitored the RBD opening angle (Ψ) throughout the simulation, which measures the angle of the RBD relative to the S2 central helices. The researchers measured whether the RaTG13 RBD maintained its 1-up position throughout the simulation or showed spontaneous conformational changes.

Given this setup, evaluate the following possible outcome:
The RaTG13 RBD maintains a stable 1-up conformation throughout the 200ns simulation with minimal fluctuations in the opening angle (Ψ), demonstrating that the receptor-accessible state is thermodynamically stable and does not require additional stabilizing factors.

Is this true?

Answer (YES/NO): NO